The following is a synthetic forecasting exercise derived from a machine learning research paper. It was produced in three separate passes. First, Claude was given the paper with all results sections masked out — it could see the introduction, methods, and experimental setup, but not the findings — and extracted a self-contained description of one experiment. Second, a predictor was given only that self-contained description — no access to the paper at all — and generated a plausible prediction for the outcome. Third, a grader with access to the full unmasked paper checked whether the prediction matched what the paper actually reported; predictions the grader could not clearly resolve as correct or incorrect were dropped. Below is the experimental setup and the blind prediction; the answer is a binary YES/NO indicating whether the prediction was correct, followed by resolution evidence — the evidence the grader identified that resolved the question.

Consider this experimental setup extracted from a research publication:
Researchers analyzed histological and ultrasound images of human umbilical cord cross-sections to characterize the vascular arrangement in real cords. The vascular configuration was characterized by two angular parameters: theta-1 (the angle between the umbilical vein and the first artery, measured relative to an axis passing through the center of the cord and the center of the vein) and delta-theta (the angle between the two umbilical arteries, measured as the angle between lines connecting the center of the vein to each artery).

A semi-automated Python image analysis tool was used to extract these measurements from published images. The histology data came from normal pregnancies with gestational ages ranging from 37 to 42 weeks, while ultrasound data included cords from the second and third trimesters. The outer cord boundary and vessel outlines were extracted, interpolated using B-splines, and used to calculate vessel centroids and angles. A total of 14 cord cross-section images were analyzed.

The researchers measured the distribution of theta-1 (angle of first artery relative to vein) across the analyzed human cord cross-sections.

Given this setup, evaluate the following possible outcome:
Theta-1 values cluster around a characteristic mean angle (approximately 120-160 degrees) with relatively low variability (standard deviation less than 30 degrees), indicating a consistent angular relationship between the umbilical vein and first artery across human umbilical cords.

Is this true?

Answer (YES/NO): YES